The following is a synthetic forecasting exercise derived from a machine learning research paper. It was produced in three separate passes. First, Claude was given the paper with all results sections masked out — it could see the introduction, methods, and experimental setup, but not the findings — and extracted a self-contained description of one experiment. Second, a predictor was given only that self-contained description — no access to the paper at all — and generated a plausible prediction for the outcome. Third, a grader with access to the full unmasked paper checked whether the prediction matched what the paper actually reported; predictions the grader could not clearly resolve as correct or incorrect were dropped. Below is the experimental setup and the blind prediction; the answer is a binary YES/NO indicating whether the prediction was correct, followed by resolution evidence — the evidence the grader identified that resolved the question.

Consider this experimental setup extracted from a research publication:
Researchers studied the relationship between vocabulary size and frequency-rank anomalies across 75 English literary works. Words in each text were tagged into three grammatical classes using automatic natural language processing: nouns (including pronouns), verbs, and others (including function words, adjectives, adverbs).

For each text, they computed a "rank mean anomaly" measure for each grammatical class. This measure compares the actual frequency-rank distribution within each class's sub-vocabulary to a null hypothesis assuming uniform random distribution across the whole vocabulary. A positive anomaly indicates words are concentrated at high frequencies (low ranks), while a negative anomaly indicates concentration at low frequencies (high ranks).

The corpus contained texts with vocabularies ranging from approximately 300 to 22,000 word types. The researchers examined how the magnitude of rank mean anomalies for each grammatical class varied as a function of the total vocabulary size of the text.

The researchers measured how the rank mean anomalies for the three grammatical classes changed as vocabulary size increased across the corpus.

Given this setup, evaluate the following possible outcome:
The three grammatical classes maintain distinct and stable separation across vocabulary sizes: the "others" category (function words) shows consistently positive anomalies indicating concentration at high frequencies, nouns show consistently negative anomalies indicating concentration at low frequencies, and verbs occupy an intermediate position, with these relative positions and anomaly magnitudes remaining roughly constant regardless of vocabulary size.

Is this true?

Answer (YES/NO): NO